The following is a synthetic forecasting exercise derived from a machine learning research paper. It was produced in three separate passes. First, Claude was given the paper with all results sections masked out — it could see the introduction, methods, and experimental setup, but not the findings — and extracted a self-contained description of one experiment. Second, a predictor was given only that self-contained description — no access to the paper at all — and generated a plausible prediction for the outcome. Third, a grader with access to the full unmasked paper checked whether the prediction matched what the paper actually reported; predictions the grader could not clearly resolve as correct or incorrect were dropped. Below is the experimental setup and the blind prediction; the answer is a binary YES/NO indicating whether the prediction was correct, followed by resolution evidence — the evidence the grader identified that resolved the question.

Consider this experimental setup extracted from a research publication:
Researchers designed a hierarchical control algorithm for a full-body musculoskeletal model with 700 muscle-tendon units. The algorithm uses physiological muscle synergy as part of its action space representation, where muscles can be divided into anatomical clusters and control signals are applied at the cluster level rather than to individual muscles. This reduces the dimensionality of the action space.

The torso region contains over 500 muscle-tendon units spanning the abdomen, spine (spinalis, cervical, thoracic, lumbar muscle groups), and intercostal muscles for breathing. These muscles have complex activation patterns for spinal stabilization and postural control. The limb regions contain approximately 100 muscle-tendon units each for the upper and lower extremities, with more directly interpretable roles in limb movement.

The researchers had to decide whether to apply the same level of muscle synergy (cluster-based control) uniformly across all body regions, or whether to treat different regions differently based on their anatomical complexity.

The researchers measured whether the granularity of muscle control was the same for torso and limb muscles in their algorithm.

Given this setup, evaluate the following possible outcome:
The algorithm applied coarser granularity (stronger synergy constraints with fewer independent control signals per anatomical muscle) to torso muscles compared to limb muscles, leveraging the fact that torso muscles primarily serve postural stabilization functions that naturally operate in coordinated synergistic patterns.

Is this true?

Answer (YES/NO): YES